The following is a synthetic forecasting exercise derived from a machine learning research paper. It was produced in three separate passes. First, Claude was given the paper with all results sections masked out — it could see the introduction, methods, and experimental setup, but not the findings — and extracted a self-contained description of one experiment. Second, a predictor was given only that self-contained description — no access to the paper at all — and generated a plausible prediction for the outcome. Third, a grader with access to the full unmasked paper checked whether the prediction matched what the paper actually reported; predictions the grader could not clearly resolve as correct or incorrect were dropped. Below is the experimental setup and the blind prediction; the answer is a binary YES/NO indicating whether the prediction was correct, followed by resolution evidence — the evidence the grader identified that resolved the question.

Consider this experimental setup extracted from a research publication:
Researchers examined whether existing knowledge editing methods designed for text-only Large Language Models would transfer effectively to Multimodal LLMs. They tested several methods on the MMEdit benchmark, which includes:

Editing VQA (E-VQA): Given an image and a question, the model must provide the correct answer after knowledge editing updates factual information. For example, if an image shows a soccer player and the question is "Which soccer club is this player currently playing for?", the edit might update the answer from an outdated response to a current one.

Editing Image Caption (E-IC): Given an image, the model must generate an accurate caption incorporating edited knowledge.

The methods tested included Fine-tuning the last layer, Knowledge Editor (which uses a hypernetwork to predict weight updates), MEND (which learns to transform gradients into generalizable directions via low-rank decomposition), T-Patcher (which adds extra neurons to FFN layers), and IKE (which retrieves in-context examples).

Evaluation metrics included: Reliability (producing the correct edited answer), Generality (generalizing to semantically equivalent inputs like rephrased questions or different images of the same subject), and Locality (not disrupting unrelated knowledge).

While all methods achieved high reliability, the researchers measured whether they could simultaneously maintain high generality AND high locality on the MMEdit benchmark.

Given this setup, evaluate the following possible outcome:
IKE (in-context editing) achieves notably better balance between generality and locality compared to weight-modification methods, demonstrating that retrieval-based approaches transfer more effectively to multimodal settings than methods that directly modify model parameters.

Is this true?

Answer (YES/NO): NO